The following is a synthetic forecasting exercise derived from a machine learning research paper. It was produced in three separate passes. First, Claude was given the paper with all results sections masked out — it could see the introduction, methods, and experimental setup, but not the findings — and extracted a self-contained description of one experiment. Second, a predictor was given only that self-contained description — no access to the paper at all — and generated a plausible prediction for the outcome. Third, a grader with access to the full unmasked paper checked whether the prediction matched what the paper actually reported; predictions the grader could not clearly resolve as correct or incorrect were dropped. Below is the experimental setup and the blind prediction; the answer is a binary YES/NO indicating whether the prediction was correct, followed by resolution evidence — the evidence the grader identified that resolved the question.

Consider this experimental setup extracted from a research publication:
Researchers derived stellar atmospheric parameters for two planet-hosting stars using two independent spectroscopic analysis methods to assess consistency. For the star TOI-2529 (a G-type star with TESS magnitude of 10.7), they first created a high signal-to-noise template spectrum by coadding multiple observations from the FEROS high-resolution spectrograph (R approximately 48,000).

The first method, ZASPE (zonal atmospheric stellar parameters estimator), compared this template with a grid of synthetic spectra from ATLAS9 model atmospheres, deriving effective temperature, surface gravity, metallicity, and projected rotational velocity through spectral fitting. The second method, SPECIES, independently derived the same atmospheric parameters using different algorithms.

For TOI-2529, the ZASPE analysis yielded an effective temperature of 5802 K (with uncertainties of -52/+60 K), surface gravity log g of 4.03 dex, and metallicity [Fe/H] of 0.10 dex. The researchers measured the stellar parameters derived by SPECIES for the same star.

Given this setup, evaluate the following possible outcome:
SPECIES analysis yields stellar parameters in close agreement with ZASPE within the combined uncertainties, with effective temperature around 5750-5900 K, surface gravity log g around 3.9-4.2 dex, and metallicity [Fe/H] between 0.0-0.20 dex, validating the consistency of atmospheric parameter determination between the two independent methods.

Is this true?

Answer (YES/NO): YES